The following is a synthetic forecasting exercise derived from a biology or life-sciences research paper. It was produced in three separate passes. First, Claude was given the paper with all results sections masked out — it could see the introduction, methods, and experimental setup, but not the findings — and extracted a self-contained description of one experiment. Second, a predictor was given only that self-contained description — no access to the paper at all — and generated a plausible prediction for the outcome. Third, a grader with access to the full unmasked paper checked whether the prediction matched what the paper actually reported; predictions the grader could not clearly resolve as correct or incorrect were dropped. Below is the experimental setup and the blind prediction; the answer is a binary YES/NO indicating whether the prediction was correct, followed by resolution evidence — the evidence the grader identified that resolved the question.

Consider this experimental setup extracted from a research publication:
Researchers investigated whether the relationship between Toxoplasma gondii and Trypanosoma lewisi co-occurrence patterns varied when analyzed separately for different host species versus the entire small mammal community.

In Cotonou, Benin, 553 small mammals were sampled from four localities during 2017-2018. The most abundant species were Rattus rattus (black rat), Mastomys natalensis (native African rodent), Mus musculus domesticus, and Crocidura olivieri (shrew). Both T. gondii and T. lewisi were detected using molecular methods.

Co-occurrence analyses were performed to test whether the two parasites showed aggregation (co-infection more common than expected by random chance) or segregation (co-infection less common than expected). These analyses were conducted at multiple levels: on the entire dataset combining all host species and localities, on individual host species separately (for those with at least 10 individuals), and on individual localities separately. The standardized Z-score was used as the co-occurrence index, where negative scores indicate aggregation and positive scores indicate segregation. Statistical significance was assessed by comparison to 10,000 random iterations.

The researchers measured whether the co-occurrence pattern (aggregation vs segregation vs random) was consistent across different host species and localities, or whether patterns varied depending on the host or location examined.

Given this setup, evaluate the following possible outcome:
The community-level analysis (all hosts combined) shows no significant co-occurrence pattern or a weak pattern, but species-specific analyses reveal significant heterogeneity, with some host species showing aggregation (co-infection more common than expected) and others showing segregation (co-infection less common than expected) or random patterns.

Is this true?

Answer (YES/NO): NO